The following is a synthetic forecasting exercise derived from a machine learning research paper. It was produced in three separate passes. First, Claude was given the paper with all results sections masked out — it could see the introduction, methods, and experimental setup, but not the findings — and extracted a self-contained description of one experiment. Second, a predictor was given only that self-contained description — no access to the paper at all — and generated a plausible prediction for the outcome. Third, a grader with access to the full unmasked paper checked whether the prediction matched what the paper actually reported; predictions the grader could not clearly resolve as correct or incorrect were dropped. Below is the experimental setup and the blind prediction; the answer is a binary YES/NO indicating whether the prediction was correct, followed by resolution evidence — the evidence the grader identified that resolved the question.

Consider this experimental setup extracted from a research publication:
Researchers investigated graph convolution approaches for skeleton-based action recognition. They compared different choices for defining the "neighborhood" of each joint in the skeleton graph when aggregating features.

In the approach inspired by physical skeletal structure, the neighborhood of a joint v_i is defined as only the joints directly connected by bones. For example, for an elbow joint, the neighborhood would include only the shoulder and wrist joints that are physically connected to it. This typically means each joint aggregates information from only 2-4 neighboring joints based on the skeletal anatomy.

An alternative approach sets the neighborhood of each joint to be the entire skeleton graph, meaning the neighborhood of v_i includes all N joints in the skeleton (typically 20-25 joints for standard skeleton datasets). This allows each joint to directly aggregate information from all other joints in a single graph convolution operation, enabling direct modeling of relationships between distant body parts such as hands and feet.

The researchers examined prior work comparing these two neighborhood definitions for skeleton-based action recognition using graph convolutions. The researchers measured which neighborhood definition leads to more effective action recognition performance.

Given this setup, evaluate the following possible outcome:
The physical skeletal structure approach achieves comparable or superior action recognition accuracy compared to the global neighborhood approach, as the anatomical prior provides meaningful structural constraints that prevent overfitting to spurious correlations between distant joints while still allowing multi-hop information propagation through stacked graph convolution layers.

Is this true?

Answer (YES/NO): NO